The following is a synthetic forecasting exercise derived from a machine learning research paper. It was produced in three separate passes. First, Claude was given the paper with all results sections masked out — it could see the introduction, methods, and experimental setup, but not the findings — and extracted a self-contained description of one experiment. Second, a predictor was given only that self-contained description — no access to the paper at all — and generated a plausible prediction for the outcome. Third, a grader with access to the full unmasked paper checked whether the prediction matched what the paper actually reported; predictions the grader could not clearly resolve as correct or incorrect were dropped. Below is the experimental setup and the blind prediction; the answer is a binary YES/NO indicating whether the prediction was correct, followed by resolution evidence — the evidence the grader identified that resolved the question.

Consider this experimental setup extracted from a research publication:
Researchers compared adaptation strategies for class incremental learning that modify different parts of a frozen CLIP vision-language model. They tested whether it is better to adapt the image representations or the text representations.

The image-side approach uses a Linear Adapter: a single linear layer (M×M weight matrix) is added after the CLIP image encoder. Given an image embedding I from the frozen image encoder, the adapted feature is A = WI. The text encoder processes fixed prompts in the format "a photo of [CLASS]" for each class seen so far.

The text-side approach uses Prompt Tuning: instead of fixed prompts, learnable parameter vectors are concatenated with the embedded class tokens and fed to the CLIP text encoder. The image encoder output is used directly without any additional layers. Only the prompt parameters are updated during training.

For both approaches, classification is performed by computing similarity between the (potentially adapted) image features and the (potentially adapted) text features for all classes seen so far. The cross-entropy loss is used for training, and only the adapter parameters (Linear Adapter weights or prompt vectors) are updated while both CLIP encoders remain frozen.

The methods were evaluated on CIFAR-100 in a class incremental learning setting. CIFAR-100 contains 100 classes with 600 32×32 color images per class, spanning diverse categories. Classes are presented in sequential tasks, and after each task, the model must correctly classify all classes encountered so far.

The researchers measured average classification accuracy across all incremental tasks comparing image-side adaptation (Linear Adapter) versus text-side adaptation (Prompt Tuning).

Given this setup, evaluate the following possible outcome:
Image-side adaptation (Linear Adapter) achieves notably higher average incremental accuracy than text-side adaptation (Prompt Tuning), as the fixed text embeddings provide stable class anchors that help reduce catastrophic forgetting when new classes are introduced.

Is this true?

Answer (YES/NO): YES